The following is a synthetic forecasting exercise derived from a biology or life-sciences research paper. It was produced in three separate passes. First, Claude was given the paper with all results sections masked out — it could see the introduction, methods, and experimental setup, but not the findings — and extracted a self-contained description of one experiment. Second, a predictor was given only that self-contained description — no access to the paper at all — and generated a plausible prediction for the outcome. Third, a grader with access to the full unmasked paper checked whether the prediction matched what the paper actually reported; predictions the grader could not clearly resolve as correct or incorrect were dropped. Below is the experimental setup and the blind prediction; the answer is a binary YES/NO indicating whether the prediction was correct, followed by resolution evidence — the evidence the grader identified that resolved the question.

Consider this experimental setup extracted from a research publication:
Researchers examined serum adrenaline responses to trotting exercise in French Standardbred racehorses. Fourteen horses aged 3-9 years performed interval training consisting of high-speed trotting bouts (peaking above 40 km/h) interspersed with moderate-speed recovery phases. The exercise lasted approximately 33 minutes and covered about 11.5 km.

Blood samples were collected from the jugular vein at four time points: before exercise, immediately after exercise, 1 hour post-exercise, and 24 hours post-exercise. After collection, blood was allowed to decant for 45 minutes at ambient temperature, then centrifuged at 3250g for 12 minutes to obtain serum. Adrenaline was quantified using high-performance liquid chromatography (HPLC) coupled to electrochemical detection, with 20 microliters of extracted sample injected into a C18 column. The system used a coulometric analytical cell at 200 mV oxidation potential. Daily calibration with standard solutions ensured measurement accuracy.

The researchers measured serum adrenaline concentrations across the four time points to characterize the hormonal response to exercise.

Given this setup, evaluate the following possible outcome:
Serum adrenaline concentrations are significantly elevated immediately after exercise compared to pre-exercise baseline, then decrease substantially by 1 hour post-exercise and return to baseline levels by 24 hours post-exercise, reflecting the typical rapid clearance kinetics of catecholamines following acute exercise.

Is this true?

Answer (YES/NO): NO